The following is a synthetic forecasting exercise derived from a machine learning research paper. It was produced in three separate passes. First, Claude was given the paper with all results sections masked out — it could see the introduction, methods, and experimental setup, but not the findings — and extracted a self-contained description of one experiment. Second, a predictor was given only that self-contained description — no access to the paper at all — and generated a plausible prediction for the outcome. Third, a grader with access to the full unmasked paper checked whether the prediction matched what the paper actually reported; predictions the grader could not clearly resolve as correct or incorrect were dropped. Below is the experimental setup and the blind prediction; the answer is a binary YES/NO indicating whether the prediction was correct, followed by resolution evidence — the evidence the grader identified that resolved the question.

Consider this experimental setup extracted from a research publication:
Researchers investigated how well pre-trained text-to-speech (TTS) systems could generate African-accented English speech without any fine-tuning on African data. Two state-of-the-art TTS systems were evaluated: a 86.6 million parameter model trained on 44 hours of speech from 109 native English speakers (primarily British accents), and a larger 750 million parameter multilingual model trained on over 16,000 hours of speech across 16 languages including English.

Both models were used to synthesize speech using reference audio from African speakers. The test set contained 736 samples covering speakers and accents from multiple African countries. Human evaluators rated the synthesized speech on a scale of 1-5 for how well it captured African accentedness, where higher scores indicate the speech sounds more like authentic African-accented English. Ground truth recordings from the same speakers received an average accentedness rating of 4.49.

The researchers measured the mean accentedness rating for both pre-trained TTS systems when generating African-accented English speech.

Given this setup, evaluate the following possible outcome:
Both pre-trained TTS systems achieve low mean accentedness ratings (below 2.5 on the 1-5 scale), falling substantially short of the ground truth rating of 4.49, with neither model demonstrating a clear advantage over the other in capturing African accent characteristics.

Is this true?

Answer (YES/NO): NO